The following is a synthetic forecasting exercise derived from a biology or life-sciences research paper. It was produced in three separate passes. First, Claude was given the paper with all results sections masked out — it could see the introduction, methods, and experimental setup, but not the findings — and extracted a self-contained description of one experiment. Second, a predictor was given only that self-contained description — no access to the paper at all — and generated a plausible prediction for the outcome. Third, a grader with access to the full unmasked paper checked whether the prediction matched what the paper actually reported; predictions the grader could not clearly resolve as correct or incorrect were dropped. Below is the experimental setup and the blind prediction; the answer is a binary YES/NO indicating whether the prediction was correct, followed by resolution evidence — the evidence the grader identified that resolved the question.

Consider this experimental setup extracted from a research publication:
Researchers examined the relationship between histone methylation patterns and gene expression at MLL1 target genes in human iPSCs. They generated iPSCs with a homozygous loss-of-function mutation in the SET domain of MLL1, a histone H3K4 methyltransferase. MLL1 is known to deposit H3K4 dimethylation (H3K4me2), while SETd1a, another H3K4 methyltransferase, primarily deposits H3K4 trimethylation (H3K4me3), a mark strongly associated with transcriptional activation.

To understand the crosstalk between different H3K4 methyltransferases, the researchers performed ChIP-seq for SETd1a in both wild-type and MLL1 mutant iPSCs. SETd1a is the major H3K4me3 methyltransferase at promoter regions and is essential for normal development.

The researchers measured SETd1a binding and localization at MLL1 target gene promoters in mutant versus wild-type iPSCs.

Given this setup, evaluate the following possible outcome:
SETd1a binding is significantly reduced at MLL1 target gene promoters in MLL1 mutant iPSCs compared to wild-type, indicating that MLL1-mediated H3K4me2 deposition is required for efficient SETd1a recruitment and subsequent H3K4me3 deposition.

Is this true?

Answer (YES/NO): NO